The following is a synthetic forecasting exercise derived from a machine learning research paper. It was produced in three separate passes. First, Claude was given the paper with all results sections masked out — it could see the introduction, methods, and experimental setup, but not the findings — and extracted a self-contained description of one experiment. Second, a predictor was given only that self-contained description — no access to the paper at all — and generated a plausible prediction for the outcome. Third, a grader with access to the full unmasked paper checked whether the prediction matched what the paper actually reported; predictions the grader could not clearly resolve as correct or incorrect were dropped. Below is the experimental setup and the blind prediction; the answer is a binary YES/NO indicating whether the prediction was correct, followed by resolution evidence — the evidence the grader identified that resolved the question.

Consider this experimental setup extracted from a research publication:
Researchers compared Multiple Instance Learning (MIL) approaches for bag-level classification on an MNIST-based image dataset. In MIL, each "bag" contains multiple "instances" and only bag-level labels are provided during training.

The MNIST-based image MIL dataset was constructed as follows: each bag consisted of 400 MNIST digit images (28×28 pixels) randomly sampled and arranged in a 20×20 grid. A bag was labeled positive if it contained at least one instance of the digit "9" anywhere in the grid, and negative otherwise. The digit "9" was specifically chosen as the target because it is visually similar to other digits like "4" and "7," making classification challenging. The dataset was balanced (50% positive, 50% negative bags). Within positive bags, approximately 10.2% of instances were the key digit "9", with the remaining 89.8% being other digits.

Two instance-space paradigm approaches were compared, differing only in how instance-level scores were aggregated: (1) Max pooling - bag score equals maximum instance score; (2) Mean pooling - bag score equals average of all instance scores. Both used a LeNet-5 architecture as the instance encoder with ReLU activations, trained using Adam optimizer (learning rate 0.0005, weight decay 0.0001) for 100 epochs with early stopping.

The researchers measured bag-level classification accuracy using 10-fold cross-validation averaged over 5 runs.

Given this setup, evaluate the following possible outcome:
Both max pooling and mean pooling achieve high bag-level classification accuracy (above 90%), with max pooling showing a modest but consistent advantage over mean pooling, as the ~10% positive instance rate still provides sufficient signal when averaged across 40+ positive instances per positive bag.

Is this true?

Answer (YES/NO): NO